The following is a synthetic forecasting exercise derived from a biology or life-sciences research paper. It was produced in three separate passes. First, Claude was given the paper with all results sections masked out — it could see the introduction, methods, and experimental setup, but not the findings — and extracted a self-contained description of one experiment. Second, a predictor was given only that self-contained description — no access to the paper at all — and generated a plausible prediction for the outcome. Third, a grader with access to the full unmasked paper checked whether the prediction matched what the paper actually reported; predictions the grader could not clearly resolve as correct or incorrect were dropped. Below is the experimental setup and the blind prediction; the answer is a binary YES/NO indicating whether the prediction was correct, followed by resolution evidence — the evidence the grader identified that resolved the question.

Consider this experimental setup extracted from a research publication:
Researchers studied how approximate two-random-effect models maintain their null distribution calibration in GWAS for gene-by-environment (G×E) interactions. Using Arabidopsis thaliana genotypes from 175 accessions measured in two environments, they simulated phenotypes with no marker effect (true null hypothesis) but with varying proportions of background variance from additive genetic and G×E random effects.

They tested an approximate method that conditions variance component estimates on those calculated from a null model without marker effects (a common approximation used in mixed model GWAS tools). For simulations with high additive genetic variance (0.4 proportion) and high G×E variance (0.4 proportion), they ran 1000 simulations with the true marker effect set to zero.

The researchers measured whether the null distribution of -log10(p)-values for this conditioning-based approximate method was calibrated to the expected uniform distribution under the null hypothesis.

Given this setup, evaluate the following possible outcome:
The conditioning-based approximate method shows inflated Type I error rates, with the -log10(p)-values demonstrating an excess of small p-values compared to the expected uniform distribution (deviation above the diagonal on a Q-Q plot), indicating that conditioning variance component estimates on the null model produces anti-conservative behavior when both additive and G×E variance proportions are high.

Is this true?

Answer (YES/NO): NO